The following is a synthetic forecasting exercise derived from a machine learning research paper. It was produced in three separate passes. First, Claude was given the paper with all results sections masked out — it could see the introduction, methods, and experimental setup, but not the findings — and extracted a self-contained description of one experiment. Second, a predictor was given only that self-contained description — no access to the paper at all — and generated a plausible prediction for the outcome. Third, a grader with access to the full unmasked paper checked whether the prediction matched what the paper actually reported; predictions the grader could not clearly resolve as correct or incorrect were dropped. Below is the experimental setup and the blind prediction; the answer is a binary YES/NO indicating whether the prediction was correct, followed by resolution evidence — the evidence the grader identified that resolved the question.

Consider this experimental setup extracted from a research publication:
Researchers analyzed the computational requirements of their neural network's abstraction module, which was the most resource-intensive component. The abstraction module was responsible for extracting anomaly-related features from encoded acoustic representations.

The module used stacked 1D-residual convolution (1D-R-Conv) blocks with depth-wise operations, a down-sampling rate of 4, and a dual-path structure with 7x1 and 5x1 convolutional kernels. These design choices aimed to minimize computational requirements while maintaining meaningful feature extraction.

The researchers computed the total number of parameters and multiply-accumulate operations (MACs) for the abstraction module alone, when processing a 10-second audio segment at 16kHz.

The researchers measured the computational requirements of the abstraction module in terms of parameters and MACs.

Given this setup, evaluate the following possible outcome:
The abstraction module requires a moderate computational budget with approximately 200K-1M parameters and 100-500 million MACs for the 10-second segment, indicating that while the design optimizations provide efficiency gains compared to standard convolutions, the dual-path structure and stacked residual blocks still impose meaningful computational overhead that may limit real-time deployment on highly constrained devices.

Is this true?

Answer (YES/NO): NO